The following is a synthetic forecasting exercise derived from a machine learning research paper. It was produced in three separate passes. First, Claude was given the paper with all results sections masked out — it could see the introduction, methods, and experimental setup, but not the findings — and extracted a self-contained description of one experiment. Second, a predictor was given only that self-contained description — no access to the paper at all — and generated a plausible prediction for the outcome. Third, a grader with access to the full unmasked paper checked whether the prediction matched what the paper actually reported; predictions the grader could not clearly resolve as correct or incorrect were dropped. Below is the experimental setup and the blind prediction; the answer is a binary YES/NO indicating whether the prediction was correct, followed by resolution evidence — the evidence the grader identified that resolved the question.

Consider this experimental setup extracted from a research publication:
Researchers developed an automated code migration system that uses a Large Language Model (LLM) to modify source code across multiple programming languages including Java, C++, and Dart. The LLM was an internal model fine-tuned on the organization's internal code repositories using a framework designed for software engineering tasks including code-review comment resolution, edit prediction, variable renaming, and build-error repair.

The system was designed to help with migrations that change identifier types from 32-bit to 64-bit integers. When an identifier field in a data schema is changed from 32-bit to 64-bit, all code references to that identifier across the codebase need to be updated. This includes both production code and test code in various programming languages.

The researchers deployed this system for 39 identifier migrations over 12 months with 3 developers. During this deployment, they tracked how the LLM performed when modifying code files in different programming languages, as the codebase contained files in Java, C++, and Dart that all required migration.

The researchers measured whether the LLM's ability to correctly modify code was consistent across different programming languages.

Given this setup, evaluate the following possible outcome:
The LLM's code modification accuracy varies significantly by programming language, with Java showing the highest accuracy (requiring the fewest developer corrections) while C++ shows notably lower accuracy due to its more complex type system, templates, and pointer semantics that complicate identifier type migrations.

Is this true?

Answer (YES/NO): NO